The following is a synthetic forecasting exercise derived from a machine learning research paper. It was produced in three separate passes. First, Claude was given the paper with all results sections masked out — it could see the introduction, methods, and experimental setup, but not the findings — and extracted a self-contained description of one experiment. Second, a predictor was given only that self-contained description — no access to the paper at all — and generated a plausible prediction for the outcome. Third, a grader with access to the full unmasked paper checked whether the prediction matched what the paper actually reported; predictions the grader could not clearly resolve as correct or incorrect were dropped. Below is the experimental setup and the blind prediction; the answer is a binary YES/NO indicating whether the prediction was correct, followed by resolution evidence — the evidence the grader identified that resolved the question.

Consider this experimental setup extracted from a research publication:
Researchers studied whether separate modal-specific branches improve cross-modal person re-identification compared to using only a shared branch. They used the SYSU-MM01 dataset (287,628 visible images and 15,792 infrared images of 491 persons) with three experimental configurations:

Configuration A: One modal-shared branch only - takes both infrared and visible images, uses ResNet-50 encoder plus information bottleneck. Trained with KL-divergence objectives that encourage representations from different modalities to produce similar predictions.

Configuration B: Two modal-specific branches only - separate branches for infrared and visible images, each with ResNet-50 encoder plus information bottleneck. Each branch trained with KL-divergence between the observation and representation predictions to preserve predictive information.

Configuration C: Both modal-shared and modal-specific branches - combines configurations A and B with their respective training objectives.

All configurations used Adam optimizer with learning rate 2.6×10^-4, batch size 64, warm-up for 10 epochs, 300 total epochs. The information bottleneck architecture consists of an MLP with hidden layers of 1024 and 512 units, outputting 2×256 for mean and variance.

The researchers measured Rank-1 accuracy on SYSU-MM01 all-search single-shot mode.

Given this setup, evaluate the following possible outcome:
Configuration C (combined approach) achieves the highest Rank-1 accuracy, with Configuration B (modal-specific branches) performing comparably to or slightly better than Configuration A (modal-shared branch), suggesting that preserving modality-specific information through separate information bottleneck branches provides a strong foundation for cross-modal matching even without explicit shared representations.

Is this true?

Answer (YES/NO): NO